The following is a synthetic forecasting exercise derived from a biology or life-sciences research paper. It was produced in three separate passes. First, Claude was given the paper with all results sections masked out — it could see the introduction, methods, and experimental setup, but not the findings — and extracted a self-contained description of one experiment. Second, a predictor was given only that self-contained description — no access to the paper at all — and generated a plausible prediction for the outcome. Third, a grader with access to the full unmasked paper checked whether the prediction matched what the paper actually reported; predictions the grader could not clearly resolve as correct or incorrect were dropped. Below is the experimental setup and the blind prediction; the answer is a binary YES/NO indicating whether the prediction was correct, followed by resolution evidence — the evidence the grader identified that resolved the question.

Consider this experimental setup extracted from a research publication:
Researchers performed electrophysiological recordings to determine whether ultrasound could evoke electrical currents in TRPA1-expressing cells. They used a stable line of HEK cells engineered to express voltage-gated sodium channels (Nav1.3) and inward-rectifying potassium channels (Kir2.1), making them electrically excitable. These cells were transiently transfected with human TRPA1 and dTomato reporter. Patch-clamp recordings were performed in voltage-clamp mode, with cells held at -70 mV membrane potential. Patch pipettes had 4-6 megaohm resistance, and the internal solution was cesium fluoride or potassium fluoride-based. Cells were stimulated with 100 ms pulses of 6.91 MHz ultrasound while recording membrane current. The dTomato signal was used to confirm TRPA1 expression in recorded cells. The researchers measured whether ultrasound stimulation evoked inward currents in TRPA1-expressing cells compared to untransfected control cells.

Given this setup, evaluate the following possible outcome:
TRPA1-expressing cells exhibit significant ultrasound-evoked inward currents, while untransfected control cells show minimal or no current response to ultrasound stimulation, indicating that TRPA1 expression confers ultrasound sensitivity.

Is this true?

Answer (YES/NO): YES